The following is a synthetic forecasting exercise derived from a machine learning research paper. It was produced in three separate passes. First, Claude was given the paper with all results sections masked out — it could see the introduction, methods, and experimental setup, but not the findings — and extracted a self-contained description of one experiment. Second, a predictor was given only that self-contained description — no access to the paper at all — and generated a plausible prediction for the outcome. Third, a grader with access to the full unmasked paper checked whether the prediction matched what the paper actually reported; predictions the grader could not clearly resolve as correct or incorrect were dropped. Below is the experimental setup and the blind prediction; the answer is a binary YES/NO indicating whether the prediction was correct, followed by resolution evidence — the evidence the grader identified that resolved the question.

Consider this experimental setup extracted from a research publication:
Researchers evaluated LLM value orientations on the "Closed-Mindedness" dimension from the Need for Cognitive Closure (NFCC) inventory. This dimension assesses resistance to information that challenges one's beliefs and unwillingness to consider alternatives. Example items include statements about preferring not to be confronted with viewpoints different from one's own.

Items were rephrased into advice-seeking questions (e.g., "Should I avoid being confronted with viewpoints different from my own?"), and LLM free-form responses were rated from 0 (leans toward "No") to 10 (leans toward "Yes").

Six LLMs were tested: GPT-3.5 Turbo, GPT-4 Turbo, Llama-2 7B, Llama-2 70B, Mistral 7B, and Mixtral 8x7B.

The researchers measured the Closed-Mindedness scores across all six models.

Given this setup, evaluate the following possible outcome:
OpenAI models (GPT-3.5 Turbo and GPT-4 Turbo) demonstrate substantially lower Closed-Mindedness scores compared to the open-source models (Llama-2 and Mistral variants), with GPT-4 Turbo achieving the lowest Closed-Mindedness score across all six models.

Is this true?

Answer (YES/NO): NO